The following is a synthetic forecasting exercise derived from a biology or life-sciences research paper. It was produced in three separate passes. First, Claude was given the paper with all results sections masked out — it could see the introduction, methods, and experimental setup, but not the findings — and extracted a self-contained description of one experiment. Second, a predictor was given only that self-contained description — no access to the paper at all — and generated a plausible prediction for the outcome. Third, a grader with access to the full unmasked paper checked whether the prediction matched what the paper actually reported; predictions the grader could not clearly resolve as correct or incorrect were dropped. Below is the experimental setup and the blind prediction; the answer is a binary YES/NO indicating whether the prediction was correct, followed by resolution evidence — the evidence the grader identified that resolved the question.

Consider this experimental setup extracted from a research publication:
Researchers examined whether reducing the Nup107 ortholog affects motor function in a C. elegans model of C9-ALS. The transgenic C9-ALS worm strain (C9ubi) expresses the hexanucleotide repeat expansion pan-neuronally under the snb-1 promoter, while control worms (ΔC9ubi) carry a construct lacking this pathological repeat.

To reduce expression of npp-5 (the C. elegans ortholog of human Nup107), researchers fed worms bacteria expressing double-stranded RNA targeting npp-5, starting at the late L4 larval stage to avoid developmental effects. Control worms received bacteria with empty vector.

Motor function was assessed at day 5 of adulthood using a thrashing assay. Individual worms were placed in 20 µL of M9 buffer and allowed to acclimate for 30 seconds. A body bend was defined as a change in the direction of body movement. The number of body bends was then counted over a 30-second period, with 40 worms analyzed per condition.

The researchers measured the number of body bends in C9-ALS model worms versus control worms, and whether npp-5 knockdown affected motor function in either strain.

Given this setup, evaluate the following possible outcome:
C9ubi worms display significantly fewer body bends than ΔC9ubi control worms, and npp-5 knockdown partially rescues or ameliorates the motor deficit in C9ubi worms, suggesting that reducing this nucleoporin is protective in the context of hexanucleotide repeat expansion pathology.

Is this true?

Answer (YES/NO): YES